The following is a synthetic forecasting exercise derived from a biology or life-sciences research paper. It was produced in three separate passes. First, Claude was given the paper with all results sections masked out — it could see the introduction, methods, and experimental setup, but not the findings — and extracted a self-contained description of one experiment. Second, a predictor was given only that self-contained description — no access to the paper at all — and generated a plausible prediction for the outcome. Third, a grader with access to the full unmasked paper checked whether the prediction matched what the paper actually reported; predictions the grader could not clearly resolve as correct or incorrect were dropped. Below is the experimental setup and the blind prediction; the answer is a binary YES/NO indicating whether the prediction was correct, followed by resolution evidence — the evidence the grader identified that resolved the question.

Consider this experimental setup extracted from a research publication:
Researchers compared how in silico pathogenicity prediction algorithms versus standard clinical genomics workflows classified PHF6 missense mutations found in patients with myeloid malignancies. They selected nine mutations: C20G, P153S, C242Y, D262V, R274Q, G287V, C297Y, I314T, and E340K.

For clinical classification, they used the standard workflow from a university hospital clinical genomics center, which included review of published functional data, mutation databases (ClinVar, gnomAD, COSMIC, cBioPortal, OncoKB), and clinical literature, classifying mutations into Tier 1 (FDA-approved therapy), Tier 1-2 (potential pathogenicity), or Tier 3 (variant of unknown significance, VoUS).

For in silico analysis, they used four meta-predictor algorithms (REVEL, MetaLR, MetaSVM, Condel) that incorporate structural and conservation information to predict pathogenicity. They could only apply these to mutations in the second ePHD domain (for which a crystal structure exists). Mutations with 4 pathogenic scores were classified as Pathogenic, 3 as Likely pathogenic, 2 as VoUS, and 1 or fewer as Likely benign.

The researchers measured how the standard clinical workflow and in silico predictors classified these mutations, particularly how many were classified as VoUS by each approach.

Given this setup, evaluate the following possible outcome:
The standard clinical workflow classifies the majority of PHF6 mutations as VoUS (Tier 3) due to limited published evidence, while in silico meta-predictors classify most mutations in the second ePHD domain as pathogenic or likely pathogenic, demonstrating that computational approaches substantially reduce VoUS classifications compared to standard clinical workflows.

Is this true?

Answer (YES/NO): YES